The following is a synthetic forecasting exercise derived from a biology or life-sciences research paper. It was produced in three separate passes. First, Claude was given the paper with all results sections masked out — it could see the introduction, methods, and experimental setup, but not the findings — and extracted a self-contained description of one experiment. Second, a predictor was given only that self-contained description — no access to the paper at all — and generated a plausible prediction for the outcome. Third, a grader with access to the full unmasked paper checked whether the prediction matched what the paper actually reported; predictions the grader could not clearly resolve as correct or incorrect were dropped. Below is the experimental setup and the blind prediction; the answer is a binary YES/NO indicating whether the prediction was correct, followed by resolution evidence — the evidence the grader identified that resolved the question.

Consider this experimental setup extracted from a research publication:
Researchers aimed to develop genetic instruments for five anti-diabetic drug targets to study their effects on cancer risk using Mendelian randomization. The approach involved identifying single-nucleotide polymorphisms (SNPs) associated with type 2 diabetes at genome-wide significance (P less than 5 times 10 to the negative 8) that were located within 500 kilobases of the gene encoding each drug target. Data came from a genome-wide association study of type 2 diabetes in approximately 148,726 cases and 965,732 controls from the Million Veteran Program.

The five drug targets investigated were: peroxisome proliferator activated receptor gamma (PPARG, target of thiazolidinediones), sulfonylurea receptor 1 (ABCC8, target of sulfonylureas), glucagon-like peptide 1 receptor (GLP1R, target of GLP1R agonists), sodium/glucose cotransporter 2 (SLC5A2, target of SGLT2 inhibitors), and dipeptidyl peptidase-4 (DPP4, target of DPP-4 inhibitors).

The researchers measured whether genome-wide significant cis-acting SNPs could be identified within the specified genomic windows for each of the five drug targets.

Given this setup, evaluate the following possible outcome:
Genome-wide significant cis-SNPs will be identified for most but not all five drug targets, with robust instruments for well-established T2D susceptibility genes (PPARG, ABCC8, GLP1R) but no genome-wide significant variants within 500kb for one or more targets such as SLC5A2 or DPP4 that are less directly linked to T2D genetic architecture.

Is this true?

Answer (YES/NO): YES